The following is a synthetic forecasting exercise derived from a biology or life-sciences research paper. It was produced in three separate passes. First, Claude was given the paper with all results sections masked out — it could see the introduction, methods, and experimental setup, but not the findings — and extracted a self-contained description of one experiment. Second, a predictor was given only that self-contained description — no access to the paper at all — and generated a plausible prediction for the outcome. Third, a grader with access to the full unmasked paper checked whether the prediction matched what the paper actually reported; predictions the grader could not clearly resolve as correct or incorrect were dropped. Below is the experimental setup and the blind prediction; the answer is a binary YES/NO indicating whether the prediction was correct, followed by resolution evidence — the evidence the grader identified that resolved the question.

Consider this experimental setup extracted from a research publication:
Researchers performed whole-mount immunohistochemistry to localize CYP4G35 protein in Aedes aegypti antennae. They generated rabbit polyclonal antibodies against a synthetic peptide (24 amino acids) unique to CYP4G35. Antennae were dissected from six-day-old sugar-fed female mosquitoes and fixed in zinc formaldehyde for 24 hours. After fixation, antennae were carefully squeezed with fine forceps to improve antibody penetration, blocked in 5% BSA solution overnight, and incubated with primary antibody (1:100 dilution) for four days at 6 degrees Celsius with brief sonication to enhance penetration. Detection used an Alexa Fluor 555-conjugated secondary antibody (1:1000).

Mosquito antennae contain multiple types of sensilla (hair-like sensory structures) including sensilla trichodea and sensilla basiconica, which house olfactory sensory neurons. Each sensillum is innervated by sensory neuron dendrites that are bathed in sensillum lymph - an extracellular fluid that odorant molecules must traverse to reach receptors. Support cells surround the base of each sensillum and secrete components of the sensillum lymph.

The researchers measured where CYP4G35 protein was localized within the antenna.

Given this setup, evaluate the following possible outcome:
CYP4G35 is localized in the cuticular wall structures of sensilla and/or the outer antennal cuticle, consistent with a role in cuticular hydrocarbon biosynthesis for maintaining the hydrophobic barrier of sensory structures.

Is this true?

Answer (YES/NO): NO